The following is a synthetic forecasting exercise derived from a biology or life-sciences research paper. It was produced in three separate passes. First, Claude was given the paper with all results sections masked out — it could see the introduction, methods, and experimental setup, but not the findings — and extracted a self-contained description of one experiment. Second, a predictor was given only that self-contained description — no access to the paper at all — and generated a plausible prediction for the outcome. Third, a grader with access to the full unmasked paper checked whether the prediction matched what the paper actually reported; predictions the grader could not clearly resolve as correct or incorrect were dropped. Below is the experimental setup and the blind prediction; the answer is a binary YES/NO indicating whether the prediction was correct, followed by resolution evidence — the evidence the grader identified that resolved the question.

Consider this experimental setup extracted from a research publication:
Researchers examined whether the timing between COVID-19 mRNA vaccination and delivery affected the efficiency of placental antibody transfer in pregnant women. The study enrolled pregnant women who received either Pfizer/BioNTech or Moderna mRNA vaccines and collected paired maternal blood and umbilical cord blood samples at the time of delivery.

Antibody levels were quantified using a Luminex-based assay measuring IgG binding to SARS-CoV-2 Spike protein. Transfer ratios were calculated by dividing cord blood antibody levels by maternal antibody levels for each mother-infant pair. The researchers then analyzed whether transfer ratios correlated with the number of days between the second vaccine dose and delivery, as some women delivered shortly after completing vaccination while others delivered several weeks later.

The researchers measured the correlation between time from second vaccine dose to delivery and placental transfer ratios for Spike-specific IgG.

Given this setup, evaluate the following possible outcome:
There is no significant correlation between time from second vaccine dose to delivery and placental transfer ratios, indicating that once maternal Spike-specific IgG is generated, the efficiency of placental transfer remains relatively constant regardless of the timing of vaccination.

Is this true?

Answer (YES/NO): NO